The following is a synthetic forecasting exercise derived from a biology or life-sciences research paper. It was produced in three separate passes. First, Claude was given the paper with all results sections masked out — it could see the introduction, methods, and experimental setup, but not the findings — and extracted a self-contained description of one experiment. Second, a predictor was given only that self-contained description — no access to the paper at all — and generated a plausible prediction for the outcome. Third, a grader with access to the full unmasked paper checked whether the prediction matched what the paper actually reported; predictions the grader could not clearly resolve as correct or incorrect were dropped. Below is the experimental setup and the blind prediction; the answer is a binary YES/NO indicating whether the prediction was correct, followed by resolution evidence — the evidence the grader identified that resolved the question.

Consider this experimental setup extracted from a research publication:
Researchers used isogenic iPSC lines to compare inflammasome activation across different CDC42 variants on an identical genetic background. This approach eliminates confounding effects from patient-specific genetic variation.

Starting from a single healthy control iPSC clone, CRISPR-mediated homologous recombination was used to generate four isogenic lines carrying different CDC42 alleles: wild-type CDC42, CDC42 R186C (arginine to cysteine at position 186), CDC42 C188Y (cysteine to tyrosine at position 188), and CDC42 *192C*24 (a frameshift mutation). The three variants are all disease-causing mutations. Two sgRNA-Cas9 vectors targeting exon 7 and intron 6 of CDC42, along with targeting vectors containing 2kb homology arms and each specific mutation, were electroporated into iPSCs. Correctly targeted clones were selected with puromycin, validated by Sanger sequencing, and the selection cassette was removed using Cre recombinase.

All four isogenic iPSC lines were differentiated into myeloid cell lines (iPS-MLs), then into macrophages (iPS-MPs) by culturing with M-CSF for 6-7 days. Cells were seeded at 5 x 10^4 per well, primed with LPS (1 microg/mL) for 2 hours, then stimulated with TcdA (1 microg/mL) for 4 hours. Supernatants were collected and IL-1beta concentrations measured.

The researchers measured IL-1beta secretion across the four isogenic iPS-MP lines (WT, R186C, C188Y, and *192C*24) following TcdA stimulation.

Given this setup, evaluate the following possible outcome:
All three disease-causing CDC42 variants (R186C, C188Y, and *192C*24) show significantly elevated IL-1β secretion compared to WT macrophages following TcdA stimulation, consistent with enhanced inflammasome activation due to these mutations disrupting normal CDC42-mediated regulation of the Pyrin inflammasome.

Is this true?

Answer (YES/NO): NO